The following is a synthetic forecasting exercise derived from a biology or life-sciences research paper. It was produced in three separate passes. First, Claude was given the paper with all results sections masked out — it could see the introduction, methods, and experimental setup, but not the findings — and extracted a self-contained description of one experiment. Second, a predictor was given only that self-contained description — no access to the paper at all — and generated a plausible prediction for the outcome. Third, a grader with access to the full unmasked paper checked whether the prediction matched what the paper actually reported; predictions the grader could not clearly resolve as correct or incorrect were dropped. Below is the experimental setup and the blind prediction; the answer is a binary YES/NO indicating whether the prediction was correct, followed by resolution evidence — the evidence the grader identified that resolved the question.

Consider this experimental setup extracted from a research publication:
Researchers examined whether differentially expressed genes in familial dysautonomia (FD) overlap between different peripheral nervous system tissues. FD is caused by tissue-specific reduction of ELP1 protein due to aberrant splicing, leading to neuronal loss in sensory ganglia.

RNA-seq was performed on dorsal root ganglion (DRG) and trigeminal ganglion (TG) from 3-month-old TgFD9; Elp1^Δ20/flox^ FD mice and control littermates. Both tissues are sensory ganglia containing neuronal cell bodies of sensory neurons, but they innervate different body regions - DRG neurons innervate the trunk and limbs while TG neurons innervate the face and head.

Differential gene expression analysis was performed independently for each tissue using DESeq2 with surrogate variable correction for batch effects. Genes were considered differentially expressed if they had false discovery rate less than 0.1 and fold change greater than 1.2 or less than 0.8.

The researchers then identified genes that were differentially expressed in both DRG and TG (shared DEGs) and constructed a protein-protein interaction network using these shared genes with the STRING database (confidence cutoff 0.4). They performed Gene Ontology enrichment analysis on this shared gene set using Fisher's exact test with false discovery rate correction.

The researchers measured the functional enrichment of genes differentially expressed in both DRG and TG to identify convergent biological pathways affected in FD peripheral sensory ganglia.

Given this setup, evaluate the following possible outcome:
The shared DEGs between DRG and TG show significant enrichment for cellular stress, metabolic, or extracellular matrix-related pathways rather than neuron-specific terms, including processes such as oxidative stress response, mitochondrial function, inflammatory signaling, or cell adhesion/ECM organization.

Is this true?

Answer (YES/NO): NO